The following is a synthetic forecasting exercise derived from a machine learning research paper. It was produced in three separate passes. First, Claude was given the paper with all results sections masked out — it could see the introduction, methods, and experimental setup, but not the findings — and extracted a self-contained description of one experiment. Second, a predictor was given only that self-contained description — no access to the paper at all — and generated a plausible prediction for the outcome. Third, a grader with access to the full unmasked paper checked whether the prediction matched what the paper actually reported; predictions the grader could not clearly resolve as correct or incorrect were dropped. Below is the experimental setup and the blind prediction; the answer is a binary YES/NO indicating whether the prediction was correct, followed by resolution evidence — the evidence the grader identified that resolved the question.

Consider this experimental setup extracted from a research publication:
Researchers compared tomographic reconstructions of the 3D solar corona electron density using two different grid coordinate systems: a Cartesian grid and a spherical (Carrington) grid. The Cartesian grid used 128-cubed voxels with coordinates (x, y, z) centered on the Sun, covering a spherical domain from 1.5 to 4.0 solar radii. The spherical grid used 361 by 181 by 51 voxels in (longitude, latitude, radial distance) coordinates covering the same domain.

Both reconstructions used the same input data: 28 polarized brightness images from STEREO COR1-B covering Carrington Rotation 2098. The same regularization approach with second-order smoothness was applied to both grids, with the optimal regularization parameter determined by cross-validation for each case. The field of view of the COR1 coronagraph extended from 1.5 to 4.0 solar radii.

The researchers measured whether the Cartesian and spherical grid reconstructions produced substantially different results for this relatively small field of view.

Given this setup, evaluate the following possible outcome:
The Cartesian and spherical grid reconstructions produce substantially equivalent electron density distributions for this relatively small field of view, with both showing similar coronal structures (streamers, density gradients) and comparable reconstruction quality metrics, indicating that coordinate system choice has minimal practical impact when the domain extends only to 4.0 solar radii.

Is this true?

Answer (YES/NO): YES